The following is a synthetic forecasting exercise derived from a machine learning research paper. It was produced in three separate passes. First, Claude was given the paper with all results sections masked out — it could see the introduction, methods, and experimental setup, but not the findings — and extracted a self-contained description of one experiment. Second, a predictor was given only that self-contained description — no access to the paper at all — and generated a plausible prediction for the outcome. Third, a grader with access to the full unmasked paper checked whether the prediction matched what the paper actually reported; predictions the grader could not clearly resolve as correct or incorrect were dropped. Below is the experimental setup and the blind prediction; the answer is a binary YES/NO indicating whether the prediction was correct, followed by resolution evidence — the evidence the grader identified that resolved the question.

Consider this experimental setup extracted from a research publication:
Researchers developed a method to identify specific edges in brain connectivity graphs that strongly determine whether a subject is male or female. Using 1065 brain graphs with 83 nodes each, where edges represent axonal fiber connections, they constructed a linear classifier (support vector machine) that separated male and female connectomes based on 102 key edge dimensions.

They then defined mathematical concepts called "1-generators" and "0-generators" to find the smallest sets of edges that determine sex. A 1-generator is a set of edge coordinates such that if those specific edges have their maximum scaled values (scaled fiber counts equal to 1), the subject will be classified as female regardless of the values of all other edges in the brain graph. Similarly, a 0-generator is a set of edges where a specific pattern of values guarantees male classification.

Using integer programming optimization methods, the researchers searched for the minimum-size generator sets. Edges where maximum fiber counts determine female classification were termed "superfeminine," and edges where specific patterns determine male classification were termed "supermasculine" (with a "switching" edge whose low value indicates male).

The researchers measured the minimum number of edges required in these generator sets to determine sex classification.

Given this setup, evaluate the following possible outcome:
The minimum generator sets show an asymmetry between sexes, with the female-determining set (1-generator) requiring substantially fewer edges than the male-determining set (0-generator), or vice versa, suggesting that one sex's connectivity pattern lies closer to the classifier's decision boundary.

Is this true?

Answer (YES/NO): NO